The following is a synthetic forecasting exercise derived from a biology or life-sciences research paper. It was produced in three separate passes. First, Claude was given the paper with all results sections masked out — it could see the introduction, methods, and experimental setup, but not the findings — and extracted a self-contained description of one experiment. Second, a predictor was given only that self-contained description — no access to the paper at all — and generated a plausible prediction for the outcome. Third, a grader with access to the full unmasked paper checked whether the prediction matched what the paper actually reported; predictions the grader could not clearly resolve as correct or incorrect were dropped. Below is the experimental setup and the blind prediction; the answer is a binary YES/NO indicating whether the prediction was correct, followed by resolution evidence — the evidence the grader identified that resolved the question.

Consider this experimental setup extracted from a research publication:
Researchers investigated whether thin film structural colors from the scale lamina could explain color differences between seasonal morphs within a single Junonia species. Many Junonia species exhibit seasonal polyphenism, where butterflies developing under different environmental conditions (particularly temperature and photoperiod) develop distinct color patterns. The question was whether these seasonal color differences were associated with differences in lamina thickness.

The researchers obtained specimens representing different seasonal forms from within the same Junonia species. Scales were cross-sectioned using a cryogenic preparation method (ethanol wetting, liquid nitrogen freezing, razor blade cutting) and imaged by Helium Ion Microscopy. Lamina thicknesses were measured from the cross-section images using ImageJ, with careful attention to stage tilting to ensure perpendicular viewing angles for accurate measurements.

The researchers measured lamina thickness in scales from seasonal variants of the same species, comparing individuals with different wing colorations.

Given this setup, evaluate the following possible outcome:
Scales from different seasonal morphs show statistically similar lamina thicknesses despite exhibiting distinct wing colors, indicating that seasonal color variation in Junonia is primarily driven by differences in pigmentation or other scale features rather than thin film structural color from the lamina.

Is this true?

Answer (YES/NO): NO